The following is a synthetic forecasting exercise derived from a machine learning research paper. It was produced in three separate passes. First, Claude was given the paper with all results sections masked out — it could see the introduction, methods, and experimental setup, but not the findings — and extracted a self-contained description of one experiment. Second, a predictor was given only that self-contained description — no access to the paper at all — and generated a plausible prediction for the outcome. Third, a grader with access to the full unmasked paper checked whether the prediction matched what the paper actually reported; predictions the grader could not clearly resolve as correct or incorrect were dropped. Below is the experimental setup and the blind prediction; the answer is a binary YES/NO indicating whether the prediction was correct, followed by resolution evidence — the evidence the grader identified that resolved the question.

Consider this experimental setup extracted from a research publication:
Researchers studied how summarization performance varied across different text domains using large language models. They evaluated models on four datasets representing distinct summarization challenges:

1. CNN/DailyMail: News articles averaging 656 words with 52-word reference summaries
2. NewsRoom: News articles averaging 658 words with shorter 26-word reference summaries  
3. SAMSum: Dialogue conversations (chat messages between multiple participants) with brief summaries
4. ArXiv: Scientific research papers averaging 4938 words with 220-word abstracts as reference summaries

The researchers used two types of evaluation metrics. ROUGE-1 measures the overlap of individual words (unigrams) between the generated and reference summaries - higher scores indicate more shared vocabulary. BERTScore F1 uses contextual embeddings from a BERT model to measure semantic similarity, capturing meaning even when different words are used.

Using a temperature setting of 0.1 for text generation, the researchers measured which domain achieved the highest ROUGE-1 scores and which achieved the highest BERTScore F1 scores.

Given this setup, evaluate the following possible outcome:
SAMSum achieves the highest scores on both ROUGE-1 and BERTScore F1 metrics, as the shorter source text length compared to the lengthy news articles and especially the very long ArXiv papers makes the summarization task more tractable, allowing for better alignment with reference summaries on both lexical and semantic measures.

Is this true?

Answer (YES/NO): NO